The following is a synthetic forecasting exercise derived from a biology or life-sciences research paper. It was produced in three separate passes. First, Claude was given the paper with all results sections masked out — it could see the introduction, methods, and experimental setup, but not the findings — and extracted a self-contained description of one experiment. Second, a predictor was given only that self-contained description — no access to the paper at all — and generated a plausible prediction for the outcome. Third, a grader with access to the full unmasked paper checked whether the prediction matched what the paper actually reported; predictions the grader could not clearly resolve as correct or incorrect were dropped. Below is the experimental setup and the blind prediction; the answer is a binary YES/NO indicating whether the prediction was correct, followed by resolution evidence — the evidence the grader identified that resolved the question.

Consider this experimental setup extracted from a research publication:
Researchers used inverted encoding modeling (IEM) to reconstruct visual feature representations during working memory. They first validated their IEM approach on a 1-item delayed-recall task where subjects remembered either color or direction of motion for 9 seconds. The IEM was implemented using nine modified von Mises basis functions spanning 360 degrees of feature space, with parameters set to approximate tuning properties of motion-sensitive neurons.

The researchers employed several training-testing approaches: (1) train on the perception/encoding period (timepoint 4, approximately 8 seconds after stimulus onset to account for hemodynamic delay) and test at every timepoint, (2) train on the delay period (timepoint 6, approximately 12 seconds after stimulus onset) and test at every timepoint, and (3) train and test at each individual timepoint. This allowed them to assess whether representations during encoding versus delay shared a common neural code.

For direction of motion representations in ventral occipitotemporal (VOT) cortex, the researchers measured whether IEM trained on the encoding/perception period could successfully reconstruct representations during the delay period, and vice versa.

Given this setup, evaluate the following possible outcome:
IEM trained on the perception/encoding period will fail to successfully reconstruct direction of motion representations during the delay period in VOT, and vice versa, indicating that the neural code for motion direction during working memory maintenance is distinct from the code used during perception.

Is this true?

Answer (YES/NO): NO